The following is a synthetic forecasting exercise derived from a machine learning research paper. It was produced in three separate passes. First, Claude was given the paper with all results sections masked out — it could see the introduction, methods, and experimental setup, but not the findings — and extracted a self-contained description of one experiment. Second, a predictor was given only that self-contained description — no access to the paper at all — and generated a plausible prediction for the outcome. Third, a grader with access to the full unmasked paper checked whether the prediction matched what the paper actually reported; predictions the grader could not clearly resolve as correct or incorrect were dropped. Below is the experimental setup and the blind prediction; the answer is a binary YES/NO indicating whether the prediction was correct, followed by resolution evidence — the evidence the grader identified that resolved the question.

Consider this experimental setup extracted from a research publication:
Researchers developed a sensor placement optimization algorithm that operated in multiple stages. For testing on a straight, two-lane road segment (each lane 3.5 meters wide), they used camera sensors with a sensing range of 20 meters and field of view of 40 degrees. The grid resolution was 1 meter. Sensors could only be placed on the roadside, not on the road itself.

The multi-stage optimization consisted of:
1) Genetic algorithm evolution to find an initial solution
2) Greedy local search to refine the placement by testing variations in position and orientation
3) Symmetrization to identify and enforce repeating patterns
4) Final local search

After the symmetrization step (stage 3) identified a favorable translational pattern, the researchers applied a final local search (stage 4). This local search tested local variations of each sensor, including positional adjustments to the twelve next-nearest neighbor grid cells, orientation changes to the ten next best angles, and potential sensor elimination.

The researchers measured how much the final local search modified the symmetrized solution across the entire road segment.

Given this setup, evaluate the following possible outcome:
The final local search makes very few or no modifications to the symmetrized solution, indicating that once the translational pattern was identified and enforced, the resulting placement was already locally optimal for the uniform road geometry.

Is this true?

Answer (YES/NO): YES